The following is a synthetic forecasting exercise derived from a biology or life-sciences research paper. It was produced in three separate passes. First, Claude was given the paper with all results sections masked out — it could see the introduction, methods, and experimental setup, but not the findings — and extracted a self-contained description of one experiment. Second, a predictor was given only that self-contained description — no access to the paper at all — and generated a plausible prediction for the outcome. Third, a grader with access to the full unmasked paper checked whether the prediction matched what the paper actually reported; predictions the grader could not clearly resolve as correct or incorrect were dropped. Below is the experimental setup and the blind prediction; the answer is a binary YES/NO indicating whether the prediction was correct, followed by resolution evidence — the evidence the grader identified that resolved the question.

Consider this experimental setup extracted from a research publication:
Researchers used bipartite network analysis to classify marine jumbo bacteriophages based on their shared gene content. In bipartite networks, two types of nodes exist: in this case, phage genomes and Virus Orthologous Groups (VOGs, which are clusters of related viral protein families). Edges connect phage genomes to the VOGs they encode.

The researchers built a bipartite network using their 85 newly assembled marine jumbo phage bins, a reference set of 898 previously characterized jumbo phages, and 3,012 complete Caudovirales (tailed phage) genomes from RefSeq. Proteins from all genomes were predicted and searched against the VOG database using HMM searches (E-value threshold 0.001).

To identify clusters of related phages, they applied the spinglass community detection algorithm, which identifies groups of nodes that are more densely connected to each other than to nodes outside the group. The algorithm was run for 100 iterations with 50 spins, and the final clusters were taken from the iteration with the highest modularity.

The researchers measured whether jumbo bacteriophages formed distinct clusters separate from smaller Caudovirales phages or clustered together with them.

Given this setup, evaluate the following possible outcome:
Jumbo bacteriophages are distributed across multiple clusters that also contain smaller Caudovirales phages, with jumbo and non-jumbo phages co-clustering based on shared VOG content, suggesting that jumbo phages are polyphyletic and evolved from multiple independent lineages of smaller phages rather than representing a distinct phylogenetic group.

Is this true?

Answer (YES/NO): YES